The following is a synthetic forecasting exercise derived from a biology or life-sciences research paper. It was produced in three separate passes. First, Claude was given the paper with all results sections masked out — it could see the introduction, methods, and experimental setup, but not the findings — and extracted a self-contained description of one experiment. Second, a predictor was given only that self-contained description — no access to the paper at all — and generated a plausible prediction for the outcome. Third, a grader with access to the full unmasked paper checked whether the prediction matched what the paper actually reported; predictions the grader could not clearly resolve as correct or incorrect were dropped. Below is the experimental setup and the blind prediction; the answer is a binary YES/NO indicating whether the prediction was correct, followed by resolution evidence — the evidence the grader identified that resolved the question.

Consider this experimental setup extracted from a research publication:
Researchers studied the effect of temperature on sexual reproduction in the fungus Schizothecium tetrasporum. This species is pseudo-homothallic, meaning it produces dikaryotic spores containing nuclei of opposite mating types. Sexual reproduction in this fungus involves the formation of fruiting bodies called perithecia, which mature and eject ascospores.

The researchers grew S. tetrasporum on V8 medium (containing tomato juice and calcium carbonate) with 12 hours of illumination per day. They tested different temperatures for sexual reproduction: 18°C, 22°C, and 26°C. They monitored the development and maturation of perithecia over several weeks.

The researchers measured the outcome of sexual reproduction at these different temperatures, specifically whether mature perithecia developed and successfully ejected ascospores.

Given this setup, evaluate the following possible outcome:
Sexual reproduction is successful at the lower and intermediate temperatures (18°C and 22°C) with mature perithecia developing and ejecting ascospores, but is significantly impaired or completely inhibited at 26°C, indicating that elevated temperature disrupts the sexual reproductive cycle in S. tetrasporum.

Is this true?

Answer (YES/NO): YES